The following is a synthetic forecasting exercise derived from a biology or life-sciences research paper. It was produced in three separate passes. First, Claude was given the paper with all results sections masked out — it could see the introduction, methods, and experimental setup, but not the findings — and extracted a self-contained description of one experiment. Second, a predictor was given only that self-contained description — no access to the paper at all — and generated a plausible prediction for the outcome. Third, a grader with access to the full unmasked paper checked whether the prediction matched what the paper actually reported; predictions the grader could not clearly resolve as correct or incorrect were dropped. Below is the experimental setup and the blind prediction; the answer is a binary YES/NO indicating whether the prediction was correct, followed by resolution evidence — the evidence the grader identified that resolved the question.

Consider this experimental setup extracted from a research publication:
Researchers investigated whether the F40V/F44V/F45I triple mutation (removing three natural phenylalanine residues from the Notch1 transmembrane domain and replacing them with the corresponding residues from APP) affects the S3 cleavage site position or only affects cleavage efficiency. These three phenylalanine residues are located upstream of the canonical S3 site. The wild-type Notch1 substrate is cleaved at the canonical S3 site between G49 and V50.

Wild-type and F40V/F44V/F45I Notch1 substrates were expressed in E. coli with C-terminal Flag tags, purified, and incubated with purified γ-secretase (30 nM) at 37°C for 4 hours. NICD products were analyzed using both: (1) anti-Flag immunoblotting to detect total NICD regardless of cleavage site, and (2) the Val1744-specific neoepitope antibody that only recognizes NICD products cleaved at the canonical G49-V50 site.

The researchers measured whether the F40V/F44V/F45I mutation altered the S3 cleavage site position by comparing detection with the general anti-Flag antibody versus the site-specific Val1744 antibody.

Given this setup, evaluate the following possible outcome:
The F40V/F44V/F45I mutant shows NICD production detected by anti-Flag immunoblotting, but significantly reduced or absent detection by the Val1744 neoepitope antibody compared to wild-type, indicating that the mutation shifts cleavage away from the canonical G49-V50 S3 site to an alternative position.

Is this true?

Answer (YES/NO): NO